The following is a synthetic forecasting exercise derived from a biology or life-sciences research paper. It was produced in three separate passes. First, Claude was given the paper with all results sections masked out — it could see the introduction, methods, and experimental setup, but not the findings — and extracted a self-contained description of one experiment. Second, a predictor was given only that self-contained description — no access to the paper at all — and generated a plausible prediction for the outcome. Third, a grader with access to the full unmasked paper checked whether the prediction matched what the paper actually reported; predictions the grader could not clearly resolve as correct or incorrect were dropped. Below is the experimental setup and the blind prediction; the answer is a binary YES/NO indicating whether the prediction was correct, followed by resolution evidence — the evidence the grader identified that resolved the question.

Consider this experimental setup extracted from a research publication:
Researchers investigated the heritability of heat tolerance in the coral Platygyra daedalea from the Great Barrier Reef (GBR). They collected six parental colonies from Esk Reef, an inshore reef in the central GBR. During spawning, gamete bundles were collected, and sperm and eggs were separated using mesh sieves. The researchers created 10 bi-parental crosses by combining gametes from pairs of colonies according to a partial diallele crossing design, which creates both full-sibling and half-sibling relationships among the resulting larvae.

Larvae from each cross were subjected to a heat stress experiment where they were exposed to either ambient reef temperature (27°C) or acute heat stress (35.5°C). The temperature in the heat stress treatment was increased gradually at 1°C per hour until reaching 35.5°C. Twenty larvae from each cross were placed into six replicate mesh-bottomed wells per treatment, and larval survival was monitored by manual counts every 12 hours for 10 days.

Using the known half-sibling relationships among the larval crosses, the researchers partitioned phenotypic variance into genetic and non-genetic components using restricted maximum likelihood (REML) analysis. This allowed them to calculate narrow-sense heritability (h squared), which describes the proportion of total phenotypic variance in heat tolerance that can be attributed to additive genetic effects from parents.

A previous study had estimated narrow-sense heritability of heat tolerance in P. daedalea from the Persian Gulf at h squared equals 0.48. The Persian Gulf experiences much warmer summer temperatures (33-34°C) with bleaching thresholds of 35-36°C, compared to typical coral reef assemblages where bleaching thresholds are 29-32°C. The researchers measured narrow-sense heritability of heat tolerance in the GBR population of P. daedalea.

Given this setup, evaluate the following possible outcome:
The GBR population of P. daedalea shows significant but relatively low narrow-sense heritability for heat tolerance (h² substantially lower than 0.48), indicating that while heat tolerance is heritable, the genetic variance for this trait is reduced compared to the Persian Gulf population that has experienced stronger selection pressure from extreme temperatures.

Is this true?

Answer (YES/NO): NO